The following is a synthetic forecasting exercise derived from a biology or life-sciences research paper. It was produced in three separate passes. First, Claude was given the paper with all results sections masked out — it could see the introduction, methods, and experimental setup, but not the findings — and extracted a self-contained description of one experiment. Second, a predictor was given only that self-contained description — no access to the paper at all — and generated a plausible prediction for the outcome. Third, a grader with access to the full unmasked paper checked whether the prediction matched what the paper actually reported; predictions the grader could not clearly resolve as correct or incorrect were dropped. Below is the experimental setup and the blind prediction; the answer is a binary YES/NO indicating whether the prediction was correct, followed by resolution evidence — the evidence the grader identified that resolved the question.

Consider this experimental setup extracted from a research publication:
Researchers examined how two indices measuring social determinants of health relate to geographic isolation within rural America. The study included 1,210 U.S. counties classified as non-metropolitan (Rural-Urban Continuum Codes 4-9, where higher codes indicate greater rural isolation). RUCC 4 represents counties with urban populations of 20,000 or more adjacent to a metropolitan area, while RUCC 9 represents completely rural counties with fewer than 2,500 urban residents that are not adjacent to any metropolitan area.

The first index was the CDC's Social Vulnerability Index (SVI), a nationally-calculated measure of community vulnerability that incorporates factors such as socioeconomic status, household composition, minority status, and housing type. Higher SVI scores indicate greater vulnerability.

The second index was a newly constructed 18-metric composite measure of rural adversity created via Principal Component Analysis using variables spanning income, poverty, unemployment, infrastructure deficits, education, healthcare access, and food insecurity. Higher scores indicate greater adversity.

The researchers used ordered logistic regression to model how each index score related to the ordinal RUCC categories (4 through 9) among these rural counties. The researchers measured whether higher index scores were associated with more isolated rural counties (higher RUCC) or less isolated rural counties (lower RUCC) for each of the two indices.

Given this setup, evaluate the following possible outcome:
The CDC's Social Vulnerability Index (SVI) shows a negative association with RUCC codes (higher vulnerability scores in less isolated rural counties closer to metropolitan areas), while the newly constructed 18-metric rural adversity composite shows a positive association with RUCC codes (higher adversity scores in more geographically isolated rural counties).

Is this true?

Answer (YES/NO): YES